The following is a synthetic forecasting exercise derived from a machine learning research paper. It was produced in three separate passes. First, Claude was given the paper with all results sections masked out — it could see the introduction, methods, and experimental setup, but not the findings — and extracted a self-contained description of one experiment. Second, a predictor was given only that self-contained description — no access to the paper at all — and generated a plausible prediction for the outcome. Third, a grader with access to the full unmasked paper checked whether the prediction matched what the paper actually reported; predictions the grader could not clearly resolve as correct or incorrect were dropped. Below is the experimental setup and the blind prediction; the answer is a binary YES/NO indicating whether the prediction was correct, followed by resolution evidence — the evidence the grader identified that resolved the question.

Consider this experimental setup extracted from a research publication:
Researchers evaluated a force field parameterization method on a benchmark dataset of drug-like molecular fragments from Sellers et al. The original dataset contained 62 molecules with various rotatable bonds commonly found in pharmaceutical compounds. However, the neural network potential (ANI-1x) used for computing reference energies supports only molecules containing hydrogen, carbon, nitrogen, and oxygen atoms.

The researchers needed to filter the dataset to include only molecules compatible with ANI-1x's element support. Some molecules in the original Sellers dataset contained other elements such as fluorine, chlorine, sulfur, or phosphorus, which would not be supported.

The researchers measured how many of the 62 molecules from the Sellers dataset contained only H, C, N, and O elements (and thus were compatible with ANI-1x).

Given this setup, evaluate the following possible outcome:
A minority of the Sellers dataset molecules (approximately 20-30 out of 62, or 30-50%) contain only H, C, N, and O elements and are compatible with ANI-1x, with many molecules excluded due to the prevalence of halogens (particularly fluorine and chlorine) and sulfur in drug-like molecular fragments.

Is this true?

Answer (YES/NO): NO